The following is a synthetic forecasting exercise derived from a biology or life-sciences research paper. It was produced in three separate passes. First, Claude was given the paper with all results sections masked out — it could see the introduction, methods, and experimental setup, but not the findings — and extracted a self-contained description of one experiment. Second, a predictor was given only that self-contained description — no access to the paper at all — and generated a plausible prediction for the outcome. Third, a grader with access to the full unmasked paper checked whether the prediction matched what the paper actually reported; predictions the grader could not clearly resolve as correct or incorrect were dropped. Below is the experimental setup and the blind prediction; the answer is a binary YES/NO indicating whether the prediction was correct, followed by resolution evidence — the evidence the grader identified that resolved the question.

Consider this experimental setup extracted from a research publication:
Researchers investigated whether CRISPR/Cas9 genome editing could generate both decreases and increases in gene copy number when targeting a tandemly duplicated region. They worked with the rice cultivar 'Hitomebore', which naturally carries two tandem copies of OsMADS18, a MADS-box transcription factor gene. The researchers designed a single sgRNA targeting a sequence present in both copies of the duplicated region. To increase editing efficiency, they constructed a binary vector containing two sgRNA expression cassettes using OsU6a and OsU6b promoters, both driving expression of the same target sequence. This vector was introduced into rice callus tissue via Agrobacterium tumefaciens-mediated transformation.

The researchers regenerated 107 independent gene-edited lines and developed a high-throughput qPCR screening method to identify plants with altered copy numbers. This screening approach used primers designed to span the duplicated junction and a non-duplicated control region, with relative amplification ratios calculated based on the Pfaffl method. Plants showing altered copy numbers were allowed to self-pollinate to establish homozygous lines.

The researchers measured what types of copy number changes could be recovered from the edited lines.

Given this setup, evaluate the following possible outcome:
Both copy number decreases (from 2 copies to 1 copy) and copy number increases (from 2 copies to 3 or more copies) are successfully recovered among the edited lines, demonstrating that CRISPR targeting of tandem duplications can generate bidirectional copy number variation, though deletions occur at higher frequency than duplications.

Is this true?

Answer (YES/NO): YES